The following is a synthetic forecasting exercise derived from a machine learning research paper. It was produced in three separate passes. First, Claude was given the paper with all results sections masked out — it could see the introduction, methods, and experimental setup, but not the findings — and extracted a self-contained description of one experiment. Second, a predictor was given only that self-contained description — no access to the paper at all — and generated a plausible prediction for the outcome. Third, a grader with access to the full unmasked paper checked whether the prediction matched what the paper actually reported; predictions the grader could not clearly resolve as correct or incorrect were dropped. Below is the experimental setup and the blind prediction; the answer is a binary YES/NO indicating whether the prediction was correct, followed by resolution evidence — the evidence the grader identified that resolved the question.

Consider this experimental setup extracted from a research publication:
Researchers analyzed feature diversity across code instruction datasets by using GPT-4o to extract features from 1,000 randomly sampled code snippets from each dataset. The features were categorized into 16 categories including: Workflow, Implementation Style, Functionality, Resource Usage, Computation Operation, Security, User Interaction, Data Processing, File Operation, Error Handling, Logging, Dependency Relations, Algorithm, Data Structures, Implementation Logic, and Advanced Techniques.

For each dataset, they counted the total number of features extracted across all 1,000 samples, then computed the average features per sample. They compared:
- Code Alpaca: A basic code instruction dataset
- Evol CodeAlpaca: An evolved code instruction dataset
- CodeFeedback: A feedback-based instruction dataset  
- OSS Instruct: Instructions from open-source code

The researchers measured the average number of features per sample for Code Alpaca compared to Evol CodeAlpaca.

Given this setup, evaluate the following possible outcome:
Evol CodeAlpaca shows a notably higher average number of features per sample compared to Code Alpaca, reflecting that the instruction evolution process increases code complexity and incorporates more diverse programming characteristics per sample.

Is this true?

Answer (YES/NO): YES